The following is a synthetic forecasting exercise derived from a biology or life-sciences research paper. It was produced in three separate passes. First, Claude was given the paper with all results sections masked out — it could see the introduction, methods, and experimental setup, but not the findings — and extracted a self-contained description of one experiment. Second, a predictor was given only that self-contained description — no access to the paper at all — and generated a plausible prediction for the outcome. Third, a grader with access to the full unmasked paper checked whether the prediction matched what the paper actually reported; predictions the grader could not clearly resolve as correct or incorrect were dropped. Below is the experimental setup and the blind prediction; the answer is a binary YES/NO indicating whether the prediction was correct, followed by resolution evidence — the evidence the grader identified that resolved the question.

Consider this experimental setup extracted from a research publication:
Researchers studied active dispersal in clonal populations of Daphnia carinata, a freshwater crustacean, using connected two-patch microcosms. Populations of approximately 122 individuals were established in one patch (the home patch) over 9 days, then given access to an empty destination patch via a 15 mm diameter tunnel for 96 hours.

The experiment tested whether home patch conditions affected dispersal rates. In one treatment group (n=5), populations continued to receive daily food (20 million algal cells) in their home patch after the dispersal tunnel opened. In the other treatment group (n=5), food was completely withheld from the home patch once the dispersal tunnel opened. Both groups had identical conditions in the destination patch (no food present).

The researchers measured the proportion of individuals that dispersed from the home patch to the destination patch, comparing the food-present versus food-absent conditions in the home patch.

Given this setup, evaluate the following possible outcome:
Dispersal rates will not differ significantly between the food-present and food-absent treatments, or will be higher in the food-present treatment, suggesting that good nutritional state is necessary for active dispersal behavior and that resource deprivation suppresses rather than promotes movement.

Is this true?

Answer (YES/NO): NO